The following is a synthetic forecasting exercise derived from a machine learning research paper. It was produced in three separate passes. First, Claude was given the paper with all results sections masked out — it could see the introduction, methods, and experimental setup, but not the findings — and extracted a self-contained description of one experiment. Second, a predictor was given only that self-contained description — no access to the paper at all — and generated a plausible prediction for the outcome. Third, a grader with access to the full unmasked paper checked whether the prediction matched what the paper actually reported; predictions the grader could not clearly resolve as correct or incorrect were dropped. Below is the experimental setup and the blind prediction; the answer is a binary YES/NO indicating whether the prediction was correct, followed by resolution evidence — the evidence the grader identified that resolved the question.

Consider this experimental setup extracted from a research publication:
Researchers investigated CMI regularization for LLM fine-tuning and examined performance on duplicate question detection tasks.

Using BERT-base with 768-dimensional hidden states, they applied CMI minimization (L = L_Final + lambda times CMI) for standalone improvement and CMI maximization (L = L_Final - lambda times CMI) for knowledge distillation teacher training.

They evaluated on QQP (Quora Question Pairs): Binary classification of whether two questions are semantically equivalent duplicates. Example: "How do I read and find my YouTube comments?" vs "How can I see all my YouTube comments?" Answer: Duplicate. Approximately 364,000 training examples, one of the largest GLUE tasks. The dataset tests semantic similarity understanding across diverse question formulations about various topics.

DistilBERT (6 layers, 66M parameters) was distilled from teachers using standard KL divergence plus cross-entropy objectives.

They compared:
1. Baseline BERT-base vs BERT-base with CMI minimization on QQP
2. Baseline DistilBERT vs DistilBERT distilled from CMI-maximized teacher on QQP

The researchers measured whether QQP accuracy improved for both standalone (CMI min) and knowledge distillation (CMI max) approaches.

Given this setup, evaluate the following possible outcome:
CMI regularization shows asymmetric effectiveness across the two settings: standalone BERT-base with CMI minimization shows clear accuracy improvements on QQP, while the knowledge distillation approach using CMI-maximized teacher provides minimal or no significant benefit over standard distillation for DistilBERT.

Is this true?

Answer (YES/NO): NO